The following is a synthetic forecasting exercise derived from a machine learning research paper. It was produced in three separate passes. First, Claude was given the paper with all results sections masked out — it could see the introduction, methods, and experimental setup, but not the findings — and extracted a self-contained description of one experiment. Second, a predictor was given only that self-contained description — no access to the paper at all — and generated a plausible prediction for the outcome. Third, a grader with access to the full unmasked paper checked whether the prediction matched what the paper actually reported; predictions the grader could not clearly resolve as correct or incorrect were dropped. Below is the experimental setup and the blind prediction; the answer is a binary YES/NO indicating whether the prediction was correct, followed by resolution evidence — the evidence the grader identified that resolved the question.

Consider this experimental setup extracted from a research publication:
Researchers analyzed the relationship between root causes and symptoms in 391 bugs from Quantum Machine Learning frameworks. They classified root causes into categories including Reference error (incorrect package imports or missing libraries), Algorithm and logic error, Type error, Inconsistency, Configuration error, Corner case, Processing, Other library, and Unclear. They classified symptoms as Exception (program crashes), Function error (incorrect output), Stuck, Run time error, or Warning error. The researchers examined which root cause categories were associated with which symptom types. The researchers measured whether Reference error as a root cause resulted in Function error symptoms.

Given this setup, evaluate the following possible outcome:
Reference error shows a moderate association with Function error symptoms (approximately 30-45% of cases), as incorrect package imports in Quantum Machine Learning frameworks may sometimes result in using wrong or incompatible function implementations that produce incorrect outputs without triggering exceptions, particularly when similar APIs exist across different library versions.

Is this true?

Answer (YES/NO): NO